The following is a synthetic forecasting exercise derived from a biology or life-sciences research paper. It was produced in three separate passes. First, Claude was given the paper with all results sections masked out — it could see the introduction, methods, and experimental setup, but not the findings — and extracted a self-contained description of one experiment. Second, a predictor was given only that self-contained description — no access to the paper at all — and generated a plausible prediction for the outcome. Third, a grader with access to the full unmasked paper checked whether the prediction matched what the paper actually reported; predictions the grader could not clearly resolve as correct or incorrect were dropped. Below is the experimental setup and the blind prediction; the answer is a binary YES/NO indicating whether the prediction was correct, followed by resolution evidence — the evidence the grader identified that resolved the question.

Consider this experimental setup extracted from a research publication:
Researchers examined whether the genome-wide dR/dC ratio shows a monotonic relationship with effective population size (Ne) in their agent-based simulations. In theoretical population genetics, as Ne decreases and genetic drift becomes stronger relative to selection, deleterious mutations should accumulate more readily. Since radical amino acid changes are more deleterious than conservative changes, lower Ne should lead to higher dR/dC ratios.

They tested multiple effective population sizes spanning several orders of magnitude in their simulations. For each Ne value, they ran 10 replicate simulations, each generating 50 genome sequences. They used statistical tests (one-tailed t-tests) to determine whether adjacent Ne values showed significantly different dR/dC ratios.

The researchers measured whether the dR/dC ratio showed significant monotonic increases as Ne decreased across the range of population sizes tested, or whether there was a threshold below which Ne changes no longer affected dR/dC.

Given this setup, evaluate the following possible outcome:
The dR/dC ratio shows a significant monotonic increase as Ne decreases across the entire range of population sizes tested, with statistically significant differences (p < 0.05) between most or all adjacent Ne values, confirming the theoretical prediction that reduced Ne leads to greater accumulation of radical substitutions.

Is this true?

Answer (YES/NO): NO